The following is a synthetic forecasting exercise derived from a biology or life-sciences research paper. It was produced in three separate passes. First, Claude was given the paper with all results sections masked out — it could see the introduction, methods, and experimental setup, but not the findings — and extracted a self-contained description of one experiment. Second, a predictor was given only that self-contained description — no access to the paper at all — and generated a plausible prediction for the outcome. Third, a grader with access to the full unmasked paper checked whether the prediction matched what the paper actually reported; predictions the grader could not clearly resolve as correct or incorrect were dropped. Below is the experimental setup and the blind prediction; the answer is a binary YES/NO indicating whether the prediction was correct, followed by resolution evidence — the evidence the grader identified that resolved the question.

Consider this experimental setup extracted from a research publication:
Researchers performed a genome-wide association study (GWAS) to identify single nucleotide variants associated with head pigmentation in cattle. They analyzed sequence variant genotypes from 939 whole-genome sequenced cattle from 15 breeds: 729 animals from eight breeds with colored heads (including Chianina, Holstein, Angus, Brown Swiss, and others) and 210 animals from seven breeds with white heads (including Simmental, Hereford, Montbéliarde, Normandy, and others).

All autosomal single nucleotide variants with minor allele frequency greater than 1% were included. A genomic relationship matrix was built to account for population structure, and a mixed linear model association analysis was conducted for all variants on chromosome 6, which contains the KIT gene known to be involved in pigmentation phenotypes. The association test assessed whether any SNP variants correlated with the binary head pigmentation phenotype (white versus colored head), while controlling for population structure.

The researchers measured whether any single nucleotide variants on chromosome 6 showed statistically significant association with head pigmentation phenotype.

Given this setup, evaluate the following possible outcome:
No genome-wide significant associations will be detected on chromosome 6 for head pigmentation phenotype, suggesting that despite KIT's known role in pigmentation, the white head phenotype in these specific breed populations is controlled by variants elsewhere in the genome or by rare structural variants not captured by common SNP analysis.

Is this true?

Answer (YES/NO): NO